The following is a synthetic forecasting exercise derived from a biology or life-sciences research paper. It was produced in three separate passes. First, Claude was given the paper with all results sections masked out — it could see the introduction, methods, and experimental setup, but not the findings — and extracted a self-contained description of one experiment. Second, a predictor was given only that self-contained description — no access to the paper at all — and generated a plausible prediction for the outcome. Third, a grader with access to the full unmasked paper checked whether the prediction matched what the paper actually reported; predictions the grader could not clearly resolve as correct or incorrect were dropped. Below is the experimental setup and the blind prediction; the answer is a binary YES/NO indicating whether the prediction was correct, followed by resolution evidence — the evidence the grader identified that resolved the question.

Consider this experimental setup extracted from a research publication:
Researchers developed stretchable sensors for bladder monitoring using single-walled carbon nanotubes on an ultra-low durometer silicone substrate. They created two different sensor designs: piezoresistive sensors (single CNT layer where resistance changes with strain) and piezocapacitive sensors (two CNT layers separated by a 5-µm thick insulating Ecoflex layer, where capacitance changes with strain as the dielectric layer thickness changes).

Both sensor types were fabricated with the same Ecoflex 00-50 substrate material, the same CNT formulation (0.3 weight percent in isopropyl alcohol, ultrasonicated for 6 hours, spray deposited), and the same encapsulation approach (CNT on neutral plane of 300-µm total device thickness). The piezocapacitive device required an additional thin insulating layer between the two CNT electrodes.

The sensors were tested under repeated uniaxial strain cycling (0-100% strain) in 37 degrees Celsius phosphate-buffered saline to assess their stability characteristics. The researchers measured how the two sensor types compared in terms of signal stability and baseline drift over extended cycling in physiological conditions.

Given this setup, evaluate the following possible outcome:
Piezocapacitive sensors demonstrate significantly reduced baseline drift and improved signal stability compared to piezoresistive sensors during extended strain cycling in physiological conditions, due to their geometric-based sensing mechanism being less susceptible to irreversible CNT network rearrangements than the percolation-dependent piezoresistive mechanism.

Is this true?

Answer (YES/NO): YES